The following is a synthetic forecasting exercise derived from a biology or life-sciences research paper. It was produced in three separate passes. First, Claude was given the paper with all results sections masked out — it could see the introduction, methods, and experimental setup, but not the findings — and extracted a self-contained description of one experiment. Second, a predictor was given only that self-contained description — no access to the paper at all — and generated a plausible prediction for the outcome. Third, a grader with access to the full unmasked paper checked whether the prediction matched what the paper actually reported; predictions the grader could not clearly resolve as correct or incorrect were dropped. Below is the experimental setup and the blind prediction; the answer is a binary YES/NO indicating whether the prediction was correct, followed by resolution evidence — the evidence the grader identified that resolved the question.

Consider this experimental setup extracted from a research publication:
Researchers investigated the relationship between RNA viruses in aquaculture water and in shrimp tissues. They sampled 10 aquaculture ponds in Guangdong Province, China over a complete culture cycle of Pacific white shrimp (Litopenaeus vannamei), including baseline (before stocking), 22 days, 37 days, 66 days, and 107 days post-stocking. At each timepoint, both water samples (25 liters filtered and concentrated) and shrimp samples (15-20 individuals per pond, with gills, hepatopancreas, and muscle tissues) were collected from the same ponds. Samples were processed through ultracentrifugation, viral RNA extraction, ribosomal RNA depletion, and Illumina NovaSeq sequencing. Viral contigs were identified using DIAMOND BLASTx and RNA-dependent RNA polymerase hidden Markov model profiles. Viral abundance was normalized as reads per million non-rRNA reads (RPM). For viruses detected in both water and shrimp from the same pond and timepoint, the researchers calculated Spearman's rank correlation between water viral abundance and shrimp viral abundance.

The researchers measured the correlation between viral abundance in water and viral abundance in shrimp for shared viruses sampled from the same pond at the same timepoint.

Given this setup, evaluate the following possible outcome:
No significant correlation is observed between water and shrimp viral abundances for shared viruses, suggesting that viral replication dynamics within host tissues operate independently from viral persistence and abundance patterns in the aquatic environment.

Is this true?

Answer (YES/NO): NO